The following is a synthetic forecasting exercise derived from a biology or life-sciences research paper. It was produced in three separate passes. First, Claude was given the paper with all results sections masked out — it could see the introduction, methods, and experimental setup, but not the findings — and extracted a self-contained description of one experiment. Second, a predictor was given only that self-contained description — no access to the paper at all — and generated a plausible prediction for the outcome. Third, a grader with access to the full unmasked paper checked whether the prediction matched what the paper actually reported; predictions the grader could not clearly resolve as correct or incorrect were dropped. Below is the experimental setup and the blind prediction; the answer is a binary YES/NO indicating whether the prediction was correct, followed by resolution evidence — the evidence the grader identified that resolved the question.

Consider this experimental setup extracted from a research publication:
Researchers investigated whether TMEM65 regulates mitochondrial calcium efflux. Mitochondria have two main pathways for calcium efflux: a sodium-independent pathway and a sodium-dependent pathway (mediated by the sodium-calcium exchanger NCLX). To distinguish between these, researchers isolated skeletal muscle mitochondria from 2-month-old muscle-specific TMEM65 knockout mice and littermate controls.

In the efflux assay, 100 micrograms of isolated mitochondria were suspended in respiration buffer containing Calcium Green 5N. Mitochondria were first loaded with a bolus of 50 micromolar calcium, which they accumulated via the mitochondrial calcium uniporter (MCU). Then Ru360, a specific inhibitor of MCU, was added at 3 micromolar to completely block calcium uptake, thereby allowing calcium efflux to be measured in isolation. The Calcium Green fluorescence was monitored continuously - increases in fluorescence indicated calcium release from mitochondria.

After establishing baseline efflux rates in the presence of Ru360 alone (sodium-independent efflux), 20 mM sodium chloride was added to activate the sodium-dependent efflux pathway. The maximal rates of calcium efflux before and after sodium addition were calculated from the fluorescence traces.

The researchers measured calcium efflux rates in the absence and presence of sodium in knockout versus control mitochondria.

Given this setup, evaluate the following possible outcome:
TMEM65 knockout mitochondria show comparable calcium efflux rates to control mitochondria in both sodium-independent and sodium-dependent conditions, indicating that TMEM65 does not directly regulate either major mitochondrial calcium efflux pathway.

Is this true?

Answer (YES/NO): NO